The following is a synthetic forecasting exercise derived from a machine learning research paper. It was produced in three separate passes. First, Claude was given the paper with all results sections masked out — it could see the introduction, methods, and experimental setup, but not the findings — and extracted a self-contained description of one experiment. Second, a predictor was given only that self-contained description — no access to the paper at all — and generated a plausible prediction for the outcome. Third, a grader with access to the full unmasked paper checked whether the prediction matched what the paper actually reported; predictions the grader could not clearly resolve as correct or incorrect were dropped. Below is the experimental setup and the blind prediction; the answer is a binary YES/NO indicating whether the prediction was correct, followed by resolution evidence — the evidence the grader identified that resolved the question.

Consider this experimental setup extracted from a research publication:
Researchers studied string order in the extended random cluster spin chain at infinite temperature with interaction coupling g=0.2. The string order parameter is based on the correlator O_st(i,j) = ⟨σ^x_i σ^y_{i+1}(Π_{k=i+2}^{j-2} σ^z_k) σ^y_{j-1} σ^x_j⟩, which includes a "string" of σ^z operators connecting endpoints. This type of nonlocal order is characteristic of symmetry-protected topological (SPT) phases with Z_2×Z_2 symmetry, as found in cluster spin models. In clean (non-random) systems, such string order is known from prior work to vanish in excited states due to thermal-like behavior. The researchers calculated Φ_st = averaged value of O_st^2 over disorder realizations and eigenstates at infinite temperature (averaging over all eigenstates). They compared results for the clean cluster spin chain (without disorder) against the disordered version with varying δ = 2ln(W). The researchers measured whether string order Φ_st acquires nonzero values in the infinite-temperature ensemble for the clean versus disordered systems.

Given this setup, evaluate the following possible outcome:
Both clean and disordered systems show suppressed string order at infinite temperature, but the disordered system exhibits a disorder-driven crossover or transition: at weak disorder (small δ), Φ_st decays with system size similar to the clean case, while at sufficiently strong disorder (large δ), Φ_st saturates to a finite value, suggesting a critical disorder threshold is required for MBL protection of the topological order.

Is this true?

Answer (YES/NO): NO